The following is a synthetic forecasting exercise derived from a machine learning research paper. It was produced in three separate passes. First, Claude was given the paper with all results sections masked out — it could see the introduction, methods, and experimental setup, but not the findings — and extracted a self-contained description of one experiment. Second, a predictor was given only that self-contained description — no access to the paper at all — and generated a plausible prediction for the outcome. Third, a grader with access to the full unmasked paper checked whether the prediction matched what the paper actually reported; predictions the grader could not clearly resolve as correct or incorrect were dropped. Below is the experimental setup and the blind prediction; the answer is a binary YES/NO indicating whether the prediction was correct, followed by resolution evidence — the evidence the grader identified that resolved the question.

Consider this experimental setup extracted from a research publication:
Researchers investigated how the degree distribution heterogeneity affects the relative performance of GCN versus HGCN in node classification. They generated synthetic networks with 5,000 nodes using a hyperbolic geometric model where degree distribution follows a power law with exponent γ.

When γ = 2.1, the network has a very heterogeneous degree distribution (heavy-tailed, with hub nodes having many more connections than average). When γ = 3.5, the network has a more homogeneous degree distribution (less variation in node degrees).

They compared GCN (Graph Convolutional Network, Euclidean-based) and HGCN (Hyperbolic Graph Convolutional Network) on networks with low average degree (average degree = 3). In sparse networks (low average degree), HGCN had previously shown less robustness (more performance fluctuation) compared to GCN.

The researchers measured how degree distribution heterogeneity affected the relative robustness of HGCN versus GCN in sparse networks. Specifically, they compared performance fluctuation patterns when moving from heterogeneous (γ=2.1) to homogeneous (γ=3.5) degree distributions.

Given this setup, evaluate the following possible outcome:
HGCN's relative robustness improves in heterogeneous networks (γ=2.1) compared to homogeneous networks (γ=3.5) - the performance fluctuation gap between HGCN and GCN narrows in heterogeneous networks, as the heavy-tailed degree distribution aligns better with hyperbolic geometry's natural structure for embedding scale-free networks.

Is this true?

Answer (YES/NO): NO